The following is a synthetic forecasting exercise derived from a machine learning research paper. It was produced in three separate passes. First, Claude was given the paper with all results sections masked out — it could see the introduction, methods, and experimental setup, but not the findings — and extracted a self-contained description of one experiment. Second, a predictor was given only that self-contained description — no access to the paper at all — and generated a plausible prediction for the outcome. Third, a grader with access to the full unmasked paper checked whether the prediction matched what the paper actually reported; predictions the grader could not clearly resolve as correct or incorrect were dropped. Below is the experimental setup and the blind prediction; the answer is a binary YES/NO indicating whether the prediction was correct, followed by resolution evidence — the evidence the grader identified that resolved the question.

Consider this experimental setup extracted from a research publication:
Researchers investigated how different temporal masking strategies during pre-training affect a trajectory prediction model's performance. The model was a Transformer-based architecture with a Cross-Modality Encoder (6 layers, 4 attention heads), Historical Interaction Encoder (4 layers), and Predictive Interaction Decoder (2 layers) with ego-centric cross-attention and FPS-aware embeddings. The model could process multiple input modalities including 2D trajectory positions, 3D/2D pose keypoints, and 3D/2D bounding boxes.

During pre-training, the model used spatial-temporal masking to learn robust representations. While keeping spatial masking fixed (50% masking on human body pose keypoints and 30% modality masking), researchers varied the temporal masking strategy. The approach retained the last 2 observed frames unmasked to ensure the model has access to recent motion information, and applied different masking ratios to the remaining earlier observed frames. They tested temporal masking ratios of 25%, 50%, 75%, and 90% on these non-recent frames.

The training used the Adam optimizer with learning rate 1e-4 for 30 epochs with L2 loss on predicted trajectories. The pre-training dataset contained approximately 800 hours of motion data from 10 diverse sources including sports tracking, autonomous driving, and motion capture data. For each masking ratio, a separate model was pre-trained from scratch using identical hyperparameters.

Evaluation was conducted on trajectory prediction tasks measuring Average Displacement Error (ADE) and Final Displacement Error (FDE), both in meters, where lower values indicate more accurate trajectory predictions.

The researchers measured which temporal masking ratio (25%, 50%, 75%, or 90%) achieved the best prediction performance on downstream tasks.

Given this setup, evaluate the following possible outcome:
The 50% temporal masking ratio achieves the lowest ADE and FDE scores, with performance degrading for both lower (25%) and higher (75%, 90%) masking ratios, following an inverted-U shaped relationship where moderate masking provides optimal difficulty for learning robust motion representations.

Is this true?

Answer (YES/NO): NO